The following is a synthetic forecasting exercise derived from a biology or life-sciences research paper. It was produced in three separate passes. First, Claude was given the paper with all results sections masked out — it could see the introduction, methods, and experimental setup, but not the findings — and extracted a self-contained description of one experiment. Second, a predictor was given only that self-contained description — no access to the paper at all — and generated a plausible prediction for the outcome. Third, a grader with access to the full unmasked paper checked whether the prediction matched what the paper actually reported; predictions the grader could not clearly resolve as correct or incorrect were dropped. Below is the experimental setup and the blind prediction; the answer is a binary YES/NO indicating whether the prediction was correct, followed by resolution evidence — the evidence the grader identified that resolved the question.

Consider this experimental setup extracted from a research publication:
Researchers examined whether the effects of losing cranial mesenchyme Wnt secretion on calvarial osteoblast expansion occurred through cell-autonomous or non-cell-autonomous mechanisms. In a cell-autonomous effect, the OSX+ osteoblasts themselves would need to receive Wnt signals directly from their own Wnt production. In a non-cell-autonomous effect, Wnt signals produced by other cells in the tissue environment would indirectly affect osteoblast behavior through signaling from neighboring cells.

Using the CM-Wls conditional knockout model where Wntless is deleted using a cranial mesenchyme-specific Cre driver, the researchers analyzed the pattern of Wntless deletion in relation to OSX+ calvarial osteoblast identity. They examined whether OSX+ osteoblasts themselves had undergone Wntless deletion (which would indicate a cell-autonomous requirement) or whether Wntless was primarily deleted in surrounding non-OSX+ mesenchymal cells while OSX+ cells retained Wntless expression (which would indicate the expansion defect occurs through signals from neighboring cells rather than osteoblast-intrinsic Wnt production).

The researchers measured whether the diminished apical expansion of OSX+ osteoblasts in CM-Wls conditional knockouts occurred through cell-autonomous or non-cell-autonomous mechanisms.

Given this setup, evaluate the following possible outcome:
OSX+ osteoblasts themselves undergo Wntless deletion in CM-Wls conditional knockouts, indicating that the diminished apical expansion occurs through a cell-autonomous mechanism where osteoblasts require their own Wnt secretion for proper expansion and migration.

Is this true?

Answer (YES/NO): NO